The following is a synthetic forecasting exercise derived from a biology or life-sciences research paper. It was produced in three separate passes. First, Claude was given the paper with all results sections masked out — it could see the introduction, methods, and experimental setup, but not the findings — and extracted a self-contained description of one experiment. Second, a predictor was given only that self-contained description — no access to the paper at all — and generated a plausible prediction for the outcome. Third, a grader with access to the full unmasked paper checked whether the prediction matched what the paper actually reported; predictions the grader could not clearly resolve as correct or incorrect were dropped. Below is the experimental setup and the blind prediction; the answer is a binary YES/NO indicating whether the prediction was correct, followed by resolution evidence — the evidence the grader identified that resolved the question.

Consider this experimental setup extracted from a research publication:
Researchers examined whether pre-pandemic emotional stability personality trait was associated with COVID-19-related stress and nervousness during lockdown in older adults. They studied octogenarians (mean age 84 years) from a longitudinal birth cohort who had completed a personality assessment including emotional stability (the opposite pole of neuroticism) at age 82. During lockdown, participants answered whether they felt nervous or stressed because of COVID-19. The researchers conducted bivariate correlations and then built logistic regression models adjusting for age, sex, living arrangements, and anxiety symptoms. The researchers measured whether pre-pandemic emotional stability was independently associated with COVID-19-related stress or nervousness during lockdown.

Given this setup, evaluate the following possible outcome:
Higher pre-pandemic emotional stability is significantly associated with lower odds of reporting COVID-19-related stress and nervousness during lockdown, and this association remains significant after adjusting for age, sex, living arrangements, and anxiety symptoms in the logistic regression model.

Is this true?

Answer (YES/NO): YES